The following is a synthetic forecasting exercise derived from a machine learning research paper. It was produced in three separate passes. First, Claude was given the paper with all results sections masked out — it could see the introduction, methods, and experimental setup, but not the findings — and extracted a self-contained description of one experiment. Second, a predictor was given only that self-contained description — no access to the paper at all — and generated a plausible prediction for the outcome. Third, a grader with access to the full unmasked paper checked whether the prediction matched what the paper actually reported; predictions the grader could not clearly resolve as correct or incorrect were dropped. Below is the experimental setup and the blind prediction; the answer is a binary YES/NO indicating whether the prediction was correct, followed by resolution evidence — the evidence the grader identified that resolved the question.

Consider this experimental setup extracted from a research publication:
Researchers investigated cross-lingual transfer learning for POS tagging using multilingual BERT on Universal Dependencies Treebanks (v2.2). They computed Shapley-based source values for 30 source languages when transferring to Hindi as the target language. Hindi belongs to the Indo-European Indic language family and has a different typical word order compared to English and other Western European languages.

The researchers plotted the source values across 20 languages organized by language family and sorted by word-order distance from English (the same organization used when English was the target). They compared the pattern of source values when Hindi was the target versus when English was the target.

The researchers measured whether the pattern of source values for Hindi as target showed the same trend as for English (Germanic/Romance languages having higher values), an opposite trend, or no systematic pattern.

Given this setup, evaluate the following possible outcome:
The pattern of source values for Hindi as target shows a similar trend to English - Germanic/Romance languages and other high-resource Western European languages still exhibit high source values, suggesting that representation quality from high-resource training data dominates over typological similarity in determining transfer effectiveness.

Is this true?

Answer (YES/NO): NO